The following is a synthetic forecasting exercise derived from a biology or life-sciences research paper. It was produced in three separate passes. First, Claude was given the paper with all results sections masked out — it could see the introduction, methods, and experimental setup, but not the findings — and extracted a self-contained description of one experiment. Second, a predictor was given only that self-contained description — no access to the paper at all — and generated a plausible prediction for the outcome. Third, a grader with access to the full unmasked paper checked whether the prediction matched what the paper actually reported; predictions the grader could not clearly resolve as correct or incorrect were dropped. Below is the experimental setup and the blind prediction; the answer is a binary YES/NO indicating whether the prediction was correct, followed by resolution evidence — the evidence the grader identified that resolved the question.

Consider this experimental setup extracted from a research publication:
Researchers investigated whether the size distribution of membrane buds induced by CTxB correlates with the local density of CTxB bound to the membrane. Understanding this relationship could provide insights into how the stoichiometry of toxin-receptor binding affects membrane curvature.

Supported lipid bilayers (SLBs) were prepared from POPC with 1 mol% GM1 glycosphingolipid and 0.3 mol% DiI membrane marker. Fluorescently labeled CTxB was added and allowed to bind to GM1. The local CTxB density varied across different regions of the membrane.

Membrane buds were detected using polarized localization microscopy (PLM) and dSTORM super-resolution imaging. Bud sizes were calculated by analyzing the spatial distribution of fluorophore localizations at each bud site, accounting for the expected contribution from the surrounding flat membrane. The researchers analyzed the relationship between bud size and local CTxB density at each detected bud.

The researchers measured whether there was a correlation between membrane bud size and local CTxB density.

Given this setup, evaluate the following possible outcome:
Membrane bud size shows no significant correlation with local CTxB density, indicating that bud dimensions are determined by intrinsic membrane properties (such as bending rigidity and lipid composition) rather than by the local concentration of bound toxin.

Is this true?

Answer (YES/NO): NO